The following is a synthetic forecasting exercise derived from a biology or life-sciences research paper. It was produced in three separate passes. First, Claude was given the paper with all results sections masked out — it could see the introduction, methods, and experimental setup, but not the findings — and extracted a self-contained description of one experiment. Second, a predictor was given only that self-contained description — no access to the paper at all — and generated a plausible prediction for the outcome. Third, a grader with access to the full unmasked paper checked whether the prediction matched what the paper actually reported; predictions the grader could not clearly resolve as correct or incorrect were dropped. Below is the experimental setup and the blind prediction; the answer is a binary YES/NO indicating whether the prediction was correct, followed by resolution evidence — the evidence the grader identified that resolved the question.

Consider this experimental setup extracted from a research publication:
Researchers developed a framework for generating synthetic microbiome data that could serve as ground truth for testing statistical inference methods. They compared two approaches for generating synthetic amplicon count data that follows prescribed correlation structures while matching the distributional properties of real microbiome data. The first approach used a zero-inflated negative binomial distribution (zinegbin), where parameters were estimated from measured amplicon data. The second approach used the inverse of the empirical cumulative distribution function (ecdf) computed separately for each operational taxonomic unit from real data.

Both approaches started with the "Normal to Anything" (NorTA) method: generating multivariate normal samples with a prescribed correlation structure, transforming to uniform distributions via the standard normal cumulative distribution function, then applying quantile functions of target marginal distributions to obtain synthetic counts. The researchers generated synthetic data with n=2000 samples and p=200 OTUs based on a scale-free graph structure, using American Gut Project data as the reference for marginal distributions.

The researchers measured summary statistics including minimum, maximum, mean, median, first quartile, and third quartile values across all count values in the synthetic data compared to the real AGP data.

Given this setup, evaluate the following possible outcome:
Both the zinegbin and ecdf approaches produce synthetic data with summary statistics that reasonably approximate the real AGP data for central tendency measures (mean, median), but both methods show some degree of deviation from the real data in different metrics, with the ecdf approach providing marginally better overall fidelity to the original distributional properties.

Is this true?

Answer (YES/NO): NO